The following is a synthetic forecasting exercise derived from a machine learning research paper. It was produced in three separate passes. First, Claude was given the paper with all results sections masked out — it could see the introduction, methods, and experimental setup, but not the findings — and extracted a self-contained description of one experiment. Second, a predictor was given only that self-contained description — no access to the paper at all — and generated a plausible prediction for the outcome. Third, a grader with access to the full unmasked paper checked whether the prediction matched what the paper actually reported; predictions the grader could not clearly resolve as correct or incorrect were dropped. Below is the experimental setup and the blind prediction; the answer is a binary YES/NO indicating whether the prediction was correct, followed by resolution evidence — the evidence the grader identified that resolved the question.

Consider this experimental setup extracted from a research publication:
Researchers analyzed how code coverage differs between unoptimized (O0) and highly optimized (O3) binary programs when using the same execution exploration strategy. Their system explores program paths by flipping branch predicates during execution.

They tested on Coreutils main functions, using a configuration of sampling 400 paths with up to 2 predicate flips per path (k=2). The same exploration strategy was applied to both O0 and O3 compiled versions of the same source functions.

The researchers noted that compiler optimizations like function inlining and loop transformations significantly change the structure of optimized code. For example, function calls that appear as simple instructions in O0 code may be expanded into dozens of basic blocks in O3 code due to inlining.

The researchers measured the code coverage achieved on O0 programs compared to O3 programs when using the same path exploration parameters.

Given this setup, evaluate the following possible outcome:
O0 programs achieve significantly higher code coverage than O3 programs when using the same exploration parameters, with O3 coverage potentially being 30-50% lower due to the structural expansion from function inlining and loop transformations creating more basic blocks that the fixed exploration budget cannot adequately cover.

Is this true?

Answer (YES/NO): NO